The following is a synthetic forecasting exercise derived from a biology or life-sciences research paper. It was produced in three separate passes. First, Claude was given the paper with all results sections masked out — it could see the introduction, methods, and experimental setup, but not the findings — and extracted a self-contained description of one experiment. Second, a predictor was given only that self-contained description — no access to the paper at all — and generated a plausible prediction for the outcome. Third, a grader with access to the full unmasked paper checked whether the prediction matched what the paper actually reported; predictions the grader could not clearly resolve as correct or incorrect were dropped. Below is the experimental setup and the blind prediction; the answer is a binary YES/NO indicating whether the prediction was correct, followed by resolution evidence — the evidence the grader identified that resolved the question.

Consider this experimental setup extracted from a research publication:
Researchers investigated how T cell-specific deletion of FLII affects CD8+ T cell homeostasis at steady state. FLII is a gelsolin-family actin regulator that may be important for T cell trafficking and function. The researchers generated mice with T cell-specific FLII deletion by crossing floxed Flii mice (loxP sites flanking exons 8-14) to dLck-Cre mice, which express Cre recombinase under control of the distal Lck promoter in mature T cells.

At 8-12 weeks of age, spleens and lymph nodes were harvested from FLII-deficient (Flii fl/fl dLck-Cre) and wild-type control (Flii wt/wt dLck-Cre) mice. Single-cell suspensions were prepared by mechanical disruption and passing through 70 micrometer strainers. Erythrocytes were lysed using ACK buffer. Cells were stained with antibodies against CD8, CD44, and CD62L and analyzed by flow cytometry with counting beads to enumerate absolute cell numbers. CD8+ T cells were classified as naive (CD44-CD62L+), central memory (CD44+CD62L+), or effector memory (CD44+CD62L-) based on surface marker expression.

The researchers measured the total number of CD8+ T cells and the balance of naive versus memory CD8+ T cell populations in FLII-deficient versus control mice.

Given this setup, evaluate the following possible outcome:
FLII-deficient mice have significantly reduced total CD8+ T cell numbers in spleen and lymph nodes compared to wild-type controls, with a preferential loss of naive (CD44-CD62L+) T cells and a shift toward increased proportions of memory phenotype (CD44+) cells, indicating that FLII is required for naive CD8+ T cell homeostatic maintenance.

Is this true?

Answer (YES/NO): NO